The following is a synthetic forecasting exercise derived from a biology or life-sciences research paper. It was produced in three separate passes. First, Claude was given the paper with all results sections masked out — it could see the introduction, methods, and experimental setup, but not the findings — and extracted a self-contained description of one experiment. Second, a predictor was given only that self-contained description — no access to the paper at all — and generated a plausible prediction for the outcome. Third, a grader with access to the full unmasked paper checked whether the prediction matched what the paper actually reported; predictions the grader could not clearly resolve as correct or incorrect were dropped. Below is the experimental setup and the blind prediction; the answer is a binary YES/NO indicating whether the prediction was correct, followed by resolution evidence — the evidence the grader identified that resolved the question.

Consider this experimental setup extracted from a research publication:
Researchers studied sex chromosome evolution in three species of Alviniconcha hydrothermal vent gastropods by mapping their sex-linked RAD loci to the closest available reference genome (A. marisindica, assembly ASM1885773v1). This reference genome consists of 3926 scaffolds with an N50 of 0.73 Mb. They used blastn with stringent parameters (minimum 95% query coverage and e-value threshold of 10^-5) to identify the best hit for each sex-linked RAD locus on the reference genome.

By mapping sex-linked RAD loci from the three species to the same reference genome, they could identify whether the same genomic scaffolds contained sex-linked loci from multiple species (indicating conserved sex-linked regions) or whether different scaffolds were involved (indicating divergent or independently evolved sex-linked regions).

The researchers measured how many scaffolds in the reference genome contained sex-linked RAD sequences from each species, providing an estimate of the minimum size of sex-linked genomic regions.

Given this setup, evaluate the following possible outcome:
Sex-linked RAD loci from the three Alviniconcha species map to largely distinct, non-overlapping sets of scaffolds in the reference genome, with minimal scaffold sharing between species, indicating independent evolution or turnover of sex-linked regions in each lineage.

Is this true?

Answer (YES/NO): NO